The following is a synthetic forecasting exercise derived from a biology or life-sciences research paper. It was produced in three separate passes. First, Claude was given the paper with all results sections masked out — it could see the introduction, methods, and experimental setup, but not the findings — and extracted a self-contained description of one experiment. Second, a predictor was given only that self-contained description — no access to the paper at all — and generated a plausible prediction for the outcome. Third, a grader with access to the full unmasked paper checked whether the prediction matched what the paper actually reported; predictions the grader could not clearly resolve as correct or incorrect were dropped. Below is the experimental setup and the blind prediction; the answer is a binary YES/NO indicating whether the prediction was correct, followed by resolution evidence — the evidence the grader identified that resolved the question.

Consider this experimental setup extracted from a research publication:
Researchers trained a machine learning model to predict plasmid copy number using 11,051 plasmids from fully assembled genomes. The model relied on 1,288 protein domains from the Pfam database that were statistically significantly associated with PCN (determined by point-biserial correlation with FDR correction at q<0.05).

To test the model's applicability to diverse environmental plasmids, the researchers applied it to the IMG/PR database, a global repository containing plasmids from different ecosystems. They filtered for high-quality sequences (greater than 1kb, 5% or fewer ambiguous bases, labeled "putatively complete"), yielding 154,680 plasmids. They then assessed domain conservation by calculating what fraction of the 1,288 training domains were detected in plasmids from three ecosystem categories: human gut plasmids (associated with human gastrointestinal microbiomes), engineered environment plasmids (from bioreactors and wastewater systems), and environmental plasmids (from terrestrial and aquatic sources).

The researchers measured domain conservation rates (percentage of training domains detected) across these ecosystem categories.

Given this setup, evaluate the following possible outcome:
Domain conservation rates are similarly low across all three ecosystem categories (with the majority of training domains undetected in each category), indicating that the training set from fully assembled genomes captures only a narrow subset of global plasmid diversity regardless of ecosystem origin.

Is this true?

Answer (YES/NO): NO